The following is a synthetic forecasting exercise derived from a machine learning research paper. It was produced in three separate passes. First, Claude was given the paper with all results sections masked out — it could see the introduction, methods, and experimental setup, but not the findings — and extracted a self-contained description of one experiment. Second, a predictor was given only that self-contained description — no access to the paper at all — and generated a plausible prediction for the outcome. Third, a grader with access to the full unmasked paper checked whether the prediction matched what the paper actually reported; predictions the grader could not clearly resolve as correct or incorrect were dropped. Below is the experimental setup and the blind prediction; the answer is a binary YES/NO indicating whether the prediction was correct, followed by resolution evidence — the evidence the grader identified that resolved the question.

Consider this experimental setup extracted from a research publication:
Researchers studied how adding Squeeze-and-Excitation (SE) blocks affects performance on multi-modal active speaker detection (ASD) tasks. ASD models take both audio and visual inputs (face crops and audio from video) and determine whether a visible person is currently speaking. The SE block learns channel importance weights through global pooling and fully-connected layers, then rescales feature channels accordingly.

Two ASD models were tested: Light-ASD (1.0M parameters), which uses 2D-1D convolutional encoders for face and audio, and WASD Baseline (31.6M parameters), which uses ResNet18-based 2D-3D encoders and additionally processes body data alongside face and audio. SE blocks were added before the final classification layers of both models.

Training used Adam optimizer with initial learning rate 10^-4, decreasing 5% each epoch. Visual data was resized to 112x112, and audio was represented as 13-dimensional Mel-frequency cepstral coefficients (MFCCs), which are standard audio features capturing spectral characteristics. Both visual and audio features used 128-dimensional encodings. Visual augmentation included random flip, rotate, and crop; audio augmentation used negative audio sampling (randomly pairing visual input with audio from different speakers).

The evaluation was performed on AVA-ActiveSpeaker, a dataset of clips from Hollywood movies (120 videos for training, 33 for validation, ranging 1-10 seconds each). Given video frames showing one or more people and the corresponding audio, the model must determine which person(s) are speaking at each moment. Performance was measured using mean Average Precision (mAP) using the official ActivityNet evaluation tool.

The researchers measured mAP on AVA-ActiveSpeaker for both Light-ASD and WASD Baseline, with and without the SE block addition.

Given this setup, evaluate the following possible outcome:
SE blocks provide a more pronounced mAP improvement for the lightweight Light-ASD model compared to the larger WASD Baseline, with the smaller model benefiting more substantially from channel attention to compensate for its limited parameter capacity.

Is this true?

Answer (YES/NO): NO